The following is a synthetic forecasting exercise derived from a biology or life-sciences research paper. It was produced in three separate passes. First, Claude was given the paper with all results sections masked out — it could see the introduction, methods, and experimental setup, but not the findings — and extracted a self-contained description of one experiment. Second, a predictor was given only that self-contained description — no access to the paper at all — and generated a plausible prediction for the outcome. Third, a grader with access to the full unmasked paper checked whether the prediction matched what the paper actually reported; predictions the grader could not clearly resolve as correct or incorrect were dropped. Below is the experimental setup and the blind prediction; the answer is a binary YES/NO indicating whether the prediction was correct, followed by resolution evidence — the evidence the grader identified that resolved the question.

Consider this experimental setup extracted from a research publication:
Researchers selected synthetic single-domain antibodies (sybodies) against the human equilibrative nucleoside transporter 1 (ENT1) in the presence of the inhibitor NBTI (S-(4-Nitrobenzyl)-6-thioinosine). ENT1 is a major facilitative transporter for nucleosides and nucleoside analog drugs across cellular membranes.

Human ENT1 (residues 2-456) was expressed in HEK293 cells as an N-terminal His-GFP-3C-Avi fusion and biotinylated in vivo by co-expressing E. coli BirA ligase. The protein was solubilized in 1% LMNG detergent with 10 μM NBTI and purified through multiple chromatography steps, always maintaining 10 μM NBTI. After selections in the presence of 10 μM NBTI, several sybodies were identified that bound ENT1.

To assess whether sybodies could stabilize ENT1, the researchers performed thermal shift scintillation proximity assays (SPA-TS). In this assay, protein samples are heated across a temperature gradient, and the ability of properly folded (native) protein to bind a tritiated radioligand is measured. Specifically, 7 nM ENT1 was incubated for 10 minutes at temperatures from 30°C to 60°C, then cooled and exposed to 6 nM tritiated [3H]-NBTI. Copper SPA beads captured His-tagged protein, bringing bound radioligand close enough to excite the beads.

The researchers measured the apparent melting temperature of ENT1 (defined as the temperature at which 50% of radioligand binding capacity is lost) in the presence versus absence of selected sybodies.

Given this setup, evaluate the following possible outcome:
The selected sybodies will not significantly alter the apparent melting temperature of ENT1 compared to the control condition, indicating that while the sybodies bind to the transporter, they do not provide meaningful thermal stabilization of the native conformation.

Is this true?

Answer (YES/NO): NO